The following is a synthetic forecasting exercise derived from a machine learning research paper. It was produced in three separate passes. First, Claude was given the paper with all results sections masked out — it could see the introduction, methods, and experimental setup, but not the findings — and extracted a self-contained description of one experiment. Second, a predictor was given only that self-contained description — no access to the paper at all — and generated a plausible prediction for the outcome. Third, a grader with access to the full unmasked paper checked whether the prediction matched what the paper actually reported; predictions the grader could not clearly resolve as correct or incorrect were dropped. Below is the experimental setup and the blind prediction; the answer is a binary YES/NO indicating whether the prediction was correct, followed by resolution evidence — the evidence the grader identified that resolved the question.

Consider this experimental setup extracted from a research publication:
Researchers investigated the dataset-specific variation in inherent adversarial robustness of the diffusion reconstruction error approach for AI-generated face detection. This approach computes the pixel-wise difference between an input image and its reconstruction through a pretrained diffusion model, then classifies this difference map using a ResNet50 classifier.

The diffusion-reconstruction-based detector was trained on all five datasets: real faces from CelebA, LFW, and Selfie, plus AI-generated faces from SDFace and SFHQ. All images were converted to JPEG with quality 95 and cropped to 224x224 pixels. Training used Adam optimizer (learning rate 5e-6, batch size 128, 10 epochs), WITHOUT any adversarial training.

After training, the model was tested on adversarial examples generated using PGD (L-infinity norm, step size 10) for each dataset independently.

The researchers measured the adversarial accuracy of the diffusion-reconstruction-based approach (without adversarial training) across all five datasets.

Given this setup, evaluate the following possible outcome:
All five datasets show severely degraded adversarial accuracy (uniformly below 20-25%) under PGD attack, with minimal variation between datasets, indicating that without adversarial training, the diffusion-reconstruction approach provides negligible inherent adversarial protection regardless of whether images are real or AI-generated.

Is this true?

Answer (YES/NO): NO